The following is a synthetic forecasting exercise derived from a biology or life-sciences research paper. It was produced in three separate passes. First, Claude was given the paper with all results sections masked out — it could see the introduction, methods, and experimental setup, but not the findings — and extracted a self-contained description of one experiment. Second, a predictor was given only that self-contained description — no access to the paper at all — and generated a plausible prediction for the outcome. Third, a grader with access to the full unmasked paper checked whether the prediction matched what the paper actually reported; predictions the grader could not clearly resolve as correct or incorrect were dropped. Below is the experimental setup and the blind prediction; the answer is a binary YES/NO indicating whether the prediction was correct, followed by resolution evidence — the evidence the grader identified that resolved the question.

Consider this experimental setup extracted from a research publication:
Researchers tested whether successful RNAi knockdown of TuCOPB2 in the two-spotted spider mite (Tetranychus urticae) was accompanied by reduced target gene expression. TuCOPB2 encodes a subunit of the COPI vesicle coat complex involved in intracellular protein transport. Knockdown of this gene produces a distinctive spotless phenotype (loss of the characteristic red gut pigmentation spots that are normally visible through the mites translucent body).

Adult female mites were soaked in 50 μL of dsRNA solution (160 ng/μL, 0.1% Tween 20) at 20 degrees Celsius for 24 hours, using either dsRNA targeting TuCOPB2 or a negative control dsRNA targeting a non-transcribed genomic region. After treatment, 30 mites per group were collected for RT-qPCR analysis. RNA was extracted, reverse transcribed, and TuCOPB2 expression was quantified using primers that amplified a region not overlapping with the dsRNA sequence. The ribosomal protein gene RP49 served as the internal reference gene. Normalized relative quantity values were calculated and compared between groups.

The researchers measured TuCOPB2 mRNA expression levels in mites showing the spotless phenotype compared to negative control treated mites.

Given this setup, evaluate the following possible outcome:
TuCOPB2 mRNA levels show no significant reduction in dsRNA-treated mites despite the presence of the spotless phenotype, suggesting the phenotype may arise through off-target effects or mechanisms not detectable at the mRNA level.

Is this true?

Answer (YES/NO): NO